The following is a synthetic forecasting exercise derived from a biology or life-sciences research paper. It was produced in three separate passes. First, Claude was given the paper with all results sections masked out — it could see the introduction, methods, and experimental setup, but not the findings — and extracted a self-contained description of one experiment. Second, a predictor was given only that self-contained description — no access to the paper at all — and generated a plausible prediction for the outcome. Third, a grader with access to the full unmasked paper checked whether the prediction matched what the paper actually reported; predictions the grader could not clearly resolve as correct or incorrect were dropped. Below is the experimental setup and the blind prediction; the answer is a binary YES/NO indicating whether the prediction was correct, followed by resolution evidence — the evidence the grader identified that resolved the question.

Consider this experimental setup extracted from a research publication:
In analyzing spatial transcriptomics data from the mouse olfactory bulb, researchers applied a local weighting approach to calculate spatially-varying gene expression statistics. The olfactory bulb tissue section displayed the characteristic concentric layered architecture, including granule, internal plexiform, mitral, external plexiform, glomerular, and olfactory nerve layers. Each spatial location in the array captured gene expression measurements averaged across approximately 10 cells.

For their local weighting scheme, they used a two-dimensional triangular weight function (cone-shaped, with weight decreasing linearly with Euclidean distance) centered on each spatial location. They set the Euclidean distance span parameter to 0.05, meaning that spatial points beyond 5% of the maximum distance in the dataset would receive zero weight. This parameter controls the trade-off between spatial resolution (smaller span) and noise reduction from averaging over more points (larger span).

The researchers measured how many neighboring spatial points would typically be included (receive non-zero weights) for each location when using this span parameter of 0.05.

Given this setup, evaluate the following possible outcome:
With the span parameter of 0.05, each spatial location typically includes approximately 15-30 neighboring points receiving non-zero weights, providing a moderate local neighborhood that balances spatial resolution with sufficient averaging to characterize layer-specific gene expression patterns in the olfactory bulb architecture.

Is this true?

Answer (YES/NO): NO